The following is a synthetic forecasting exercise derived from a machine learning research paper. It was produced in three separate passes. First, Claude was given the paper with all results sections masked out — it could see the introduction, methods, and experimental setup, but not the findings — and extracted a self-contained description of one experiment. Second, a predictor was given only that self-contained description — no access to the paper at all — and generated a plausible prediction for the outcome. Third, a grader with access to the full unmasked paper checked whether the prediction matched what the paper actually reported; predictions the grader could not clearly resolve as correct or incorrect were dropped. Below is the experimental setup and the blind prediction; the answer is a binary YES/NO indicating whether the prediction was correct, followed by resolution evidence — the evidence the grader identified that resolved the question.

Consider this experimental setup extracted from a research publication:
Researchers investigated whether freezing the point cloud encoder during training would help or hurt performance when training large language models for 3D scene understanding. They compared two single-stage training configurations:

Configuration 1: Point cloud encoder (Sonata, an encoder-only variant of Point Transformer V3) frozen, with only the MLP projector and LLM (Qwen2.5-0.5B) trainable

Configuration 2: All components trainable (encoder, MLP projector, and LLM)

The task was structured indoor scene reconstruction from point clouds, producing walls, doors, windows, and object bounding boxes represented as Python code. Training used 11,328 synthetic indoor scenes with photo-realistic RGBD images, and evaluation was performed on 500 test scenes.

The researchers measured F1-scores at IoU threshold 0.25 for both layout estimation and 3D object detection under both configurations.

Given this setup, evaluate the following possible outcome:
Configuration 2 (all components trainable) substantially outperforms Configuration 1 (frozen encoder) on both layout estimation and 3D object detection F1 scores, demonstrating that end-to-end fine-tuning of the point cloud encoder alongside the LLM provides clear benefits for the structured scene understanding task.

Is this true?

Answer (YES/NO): YES